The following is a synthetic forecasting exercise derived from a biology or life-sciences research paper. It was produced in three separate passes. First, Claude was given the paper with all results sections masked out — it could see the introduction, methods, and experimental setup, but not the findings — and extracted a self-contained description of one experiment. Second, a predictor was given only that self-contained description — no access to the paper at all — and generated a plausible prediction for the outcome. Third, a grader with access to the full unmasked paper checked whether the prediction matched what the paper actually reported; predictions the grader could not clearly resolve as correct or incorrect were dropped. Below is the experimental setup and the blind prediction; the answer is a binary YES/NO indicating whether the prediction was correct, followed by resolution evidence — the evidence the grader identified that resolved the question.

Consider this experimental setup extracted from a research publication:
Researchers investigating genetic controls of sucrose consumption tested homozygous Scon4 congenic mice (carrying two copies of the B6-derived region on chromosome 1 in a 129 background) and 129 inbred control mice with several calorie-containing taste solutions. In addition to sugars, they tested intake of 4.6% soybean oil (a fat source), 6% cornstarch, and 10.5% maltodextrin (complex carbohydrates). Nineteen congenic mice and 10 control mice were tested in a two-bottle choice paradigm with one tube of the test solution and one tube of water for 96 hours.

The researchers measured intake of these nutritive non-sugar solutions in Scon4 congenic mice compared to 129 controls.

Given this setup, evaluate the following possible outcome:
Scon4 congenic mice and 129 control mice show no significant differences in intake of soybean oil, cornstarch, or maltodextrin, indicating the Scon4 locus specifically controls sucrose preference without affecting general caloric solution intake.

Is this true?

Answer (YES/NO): YES